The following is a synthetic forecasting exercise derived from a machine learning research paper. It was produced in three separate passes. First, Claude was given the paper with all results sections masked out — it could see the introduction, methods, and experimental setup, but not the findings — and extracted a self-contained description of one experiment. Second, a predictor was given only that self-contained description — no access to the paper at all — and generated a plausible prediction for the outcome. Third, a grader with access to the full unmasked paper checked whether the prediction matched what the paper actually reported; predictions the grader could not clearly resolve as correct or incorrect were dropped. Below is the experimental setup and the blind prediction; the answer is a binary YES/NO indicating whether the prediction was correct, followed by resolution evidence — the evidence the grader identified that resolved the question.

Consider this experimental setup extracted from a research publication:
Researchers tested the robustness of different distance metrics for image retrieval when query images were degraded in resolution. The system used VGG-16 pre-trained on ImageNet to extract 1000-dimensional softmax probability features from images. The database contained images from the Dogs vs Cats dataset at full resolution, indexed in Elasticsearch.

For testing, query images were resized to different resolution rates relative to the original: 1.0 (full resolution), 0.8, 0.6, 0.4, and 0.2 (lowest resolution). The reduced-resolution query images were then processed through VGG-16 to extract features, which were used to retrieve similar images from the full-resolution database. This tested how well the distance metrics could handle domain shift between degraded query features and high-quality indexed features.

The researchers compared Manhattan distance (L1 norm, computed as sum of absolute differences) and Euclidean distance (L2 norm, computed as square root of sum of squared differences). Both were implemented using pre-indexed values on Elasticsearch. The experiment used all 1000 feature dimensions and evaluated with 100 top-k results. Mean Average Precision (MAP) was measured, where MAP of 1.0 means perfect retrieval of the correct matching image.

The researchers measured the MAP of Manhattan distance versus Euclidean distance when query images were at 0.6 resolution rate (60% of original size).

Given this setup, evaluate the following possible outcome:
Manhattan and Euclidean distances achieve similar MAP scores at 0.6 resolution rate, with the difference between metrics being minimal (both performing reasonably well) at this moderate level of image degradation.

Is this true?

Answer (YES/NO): NO